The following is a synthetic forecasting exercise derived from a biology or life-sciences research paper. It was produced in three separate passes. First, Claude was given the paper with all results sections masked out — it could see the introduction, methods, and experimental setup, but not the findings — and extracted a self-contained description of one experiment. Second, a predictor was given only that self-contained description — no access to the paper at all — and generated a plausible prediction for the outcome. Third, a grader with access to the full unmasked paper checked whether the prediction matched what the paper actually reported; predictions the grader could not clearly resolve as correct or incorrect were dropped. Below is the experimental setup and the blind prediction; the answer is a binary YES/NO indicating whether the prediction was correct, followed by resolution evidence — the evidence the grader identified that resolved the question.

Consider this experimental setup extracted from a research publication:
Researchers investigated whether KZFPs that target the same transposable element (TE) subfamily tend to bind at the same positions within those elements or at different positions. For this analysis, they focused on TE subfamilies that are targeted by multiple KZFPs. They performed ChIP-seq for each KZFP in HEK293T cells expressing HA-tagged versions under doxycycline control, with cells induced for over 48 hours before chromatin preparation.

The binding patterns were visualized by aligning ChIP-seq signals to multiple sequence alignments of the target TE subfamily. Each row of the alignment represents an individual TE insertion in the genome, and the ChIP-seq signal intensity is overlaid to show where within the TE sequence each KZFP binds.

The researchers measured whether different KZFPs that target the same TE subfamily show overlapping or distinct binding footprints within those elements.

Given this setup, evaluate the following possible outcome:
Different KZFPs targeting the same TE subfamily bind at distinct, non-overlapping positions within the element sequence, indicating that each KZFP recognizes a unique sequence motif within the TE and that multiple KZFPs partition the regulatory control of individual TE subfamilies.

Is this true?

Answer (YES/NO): NO